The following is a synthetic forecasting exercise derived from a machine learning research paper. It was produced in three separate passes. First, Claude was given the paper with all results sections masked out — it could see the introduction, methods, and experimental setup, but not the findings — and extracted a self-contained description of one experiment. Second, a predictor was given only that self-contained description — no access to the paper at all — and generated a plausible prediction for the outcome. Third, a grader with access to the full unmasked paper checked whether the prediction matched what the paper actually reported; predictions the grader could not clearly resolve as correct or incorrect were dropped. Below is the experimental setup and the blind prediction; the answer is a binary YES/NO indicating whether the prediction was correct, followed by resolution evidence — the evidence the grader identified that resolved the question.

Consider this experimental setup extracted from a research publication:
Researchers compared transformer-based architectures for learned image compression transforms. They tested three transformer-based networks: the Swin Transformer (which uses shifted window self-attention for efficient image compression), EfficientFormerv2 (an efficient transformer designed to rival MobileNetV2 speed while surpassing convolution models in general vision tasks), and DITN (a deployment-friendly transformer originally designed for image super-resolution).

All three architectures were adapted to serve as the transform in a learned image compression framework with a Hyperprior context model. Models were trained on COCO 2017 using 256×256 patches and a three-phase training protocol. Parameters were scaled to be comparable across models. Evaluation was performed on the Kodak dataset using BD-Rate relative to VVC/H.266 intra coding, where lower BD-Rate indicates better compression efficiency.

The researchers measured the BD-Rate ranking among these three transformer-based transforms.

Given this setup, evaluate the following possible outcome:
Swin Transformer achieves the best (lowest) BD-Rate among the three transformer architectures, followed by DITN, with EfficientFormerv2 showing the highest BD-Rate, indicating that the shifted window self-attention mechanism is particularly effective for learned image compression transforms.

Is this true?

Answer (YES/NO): NO